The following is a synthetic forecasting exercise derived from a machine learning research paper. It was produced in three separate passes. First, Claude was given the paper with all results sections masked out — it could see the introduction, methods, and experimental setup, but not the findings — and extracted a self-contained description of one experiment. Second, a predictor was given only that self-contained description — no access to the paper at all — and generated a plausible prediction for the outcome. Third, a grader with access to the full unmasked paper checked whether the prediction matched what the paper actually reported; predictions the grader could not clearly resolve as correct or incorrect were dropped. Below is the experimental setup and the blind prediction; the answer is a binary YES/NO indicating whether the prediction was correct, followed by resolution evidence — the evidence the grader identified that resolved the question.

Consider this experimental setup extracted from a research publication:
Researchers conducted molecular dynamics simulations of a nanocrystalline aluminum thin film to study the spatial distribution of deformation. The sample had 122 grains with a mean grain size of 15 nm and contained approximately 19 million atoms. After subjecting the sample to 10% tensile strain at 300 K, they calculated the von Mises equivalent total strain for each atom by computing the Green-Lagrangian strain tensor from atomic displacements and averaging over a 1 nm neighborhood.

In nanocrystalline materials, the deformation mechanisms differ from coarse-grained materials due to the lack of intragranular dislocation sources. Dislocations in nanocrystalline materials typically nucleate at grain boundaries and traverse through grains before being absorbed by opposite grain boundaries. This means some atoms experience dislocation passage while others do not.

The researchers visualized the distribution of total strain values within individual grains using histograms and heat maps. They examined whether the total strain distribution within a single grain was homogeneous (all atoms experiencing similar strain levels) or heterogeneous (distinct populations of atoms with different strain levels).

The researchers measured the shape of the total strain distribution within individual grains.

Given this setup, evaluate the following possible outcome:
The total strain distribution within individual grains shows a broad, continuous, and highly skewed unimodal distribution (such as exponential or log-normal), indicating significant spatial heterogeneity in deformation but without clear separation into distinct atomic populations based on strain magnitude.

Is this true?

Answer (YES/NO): NO